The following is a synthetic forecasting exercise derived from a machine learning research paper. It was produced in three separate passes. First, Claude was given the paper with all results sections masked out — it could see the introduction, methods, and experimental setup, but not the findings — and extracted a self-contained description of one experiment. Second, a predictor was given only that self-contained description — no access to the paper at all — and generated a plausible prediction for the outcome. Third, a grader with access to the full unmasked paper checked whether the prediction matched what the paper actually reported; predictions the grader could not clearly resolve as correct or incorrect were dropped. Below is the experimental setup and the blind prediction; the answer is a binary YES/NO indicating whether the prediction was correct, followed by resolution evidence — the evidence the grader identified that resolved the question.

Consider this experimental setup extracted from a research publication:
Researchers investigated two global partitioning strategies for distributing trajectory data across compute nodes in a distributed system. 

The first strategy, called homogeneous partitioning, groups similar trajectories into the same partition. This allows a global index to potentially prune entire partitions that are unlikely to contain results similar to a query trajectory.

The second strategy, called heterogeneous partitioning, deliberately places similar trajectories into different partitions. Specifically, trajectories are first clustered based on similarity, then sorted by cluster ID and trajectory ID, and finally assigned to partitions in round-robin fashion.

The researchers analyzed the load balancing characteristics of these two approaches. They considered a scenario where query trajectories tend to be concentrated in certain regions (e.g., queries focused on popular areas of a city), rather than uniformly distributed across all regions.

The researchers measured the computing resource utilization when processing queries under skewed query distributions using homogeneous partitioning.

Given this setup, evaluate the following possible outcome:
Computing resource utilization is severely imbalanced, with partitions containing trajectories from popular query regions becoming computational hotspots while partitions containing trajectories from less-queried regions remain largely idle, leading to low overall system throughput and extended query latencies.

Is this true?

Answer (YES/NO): YES